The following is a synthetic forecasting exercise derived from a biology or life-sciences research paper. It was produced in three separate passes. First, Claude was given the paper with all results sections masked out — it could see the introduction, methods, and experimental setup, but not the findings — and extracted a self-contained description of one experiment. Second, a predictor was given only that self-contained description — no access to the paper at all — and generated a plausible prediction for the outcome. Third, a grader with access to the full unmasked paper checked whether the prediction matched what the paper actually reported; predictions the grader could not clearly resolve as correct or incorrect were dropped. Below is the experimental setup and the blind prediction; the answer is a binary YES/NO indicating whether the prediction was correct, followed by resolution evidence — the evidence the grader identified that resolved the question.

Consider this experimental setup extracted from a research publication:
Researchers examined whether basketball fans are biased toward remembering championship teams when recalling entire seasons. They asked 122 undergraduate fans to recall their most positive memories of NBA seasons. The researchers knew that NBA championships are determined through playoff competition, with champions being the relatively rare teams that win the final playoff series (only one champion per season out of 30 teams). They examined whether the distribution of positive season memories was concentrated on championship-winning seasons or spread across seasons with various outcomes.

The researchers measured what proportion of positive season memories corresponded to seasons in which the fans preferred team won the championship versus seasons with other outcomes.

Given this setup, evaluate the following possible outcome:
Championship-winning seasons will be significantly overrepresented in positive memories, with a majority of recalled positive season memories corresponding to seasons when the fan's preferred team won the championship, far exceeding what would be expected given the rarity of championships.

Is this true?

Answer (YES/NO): YES